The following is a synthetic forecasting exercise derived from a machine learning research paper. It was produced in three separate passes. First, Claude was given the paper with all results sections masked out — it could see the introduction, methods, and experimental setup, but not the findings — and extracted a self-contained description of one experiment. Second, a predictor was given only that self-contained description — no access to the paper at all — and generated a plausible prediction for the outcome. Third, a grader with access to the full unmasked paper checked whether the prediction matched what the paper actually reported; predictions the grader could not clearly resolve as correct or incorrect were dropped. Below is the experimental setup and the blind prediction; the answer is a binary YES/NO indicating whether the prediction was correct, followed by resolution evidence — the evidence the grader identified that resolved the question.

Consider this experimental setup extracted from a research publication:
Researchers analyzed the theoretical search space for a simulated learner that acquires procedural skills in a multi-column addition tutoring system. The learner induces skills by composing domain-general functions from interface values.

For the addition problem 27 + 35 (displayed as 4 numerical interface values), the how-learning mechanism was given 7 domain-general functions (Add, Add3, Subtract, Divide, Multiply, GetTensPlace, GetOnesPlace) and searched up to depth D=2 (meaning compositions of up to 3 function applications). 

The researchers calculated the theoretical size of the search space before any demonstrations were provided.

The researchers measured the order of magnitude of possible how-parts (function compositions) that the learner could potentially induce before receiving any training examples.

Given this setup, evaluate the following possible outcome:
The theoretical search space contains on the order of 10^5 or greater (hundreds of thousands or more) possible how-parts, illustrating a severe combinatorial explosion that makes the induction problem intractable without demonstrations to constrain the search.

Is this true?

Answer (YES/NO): NO